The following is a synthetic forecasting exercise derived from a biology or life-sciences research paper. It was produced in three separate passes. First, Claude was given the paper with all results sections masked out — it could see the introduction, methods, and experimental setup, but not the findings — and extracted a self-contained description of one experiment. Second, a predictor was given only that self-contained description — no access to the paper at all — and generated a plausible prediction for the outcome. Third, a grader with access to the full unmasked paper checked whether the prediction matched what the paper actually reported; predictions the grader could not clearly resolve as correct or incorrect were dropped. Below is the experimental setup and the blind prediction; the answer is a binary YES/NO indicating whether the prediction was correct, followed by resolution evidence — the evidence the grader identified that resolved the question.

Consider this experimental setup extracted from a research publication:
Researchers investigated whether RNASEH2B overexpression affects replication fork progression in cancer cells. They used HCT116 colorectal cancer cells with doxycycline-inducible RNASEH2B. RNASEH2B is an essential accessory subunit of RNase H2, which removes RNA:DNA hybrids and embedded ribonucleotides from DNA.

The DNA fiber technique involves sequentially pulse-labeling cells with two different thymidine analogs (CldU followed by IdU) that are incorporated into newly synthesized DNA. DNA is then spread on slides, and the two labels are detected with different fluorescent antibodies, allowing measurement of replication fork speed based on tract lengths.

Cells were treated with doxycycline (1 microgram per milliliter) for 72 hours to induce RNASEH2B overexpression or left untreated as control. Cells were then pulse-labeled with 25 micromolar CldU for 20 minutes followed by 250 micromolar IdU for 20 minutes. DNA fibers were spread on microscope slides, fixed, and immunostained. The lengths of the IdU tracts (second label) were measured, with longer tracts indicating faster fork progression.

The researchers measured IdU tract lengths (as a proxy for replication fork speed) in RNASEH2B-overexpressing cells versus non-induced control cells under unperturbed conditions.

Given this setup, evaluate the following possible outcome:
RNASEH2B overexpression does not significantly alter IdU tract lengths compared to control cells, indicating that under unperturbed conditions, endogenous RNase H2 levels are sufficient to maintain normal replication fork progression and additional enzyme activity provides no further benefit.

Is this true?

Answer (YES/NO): YES